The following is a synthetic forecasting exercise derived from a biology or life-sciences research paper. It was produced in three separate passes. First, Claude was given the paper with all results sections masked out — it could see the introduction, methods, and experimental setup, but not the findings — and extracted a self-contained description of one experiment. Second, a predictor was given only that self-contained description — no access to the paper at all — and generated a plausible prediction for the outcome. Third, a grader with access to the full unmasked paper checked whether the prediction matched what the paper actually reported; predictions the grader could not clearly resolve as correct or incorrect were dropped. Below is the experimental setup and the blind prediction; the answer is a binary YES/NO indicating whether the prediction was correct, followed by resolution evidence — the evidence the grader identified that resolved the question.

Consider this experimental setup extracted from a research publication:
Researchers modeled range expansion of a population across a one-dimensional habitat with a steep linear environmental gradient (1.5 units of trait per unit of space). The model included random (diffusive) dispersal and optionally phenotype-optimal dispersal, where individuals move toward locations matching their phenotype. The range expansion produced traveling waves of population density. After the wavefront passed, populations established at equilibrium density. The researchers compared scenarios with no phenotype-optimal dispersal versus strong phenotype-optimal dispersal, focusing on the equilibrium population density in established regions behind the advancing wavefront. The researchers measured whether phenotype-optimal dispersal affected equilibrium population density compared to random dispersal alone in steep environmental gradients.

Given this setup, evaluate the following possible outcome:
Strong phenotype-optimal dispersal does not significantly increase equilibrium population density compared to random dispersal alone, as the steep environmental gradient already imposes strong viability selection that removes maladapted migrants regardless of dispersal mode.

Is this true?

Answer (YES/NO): YES